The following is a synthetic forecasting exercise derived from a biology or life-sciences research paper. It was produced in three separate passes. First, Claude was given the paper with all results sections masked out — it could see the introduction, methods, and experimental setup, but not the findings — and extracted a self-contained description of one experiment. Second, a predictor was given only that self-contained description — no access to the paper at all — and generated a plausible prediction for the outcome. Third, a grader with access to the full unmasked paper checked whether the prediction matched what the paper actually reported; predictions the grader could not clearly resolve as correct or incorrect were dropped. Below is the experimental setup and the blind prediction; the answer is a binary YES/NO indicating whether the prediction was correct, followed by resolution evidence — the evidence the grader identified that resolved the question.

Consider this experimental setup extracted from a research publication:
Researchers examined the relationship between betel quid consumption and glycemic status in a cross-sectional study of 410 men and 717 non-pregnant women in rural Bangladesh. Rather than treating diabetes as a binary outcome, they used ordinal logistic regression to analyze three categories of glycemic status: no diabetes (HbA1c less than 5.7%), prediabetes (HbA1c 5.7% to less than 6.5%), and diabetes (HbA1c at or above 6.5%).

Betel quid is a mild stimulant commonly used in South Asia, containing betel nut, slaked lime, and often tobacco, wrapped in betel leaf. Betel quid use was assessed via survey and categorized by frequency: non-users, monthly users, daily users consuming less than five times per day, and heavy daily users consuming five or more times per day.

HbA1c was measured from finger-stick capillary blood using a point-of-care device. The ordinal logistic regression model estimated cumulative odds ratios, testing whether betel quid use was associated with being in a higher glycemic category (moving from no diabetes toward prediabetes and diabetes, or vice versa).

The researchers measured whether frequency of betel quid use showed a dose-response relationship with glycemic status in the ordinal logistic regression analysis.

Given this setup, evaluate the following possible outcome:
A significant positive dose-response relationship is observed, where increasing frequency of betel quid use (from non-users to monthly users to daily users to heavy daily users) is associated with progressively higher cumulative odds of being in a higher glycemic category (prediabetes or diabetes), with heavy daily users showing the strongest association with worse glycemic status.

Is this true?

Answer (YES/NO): NO